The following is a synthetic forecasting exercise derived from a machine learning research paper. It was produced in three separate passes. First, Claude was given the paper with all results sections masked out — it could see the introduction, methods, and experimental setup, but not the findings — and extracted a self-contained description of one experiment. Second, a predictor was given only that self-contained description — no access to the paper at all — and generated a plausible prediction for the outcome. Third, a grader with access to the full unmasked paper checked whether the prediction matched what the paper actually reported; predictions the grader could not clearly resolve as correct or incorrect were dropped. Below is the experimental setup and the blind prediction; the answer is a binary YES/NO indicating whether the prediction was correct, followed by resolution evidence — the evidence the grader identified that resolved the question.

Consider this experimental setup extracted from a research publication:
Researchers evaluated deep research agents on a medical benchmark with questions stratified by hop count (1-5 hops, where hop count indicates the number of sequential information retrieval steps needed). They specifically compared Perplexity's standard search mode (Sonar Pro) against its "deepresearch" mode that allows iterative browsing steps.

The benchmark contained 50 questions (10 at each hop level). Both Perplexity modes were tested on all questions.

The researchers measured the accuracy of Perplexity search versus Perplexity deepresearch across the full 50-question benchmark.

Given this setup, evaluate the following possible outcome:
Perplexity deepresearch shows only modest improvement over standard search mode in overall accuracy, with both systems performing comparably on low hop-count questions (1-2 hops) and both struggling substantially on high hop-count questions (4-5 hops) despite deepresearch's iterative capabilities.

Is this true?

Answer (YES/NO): NO